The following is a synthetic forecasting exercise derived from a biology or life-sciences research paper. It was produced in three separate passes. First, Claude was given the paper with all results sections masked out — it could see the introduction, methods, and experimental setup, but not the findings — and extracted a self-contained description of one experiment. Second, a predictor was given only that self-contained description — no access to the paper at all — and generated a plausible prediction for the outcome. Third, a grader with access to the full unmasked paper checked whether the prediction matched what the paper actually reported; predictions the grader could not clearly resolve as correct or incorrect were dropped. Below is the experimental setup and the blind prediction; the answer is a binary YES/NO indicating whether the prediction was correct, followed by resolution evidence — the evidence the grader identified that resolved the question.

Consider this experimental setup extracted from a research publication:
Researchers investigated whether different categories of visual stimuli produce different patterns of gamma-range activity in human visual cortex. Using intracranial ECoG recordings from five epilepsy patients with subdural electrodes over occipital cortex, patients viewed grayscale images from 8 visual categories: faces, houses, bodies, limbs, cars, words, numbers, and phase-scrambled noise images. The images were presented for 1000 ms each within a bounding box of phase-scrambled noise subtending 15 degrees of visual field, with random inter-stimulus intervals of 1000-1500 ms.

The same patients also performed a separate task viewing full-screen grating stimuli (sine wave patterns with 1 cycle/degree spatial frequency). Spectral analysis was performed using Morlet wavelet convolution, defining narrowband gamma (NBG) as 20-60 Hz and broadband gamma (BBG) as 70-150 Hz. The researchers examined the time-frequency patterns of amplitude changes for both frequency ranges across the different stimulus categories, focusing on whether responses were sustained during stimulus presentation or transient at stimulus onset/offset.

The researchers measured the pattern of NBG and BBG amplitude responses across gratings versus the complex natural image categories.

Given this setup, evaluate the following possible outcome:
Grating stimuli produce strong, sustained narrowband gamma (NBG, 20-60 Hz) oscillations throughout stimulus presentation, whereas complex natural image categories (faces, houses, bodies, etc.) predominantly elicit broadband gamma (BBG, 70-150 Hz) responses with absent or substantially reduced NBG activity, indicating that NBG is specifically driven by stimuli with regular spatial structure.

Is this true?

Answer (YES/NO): YES